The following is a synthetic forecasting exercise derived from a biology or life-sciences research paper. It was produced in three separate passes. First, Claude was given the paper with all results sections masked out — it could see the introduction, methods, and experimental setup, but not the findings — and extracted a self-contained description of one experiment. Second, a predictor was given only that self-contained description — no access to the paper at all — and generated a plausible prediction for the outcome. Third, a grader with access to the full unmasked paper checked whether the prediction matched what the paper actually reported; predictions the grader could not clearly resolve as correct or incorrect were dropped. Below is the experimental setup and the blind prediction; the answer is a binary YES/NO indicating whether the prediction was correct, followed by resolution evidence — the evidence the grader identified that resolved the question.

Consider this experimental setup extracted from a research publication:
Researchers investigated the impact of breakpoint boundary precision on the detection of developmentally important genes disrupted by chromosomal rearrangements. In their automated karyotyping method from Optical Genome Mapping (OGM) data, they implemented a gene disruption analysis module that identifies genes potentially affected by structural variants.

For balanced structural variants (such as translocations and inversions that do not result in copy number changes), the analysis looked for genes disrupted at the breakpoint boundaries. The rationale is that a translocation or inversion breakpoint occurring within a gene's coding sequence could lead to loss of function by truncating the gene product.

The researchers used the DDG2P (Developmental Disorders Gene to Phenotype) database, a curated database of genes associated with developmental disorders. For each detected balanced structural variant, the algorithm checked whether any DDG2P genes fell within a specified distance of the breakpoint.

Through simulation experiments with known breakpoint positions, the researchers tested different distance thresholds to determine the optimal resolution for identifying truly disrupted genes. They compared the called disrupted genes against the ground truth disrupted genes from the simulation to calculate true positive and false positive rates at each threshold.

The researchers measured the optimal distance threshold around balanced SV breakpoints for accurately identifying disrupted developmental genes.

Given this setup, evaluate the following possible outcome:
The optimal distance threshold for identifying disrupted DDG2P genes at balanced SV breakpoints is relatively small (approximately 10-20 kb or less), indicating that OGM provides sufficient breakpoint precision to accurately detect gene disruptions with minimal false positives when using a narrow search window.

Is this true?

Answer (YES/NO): YES